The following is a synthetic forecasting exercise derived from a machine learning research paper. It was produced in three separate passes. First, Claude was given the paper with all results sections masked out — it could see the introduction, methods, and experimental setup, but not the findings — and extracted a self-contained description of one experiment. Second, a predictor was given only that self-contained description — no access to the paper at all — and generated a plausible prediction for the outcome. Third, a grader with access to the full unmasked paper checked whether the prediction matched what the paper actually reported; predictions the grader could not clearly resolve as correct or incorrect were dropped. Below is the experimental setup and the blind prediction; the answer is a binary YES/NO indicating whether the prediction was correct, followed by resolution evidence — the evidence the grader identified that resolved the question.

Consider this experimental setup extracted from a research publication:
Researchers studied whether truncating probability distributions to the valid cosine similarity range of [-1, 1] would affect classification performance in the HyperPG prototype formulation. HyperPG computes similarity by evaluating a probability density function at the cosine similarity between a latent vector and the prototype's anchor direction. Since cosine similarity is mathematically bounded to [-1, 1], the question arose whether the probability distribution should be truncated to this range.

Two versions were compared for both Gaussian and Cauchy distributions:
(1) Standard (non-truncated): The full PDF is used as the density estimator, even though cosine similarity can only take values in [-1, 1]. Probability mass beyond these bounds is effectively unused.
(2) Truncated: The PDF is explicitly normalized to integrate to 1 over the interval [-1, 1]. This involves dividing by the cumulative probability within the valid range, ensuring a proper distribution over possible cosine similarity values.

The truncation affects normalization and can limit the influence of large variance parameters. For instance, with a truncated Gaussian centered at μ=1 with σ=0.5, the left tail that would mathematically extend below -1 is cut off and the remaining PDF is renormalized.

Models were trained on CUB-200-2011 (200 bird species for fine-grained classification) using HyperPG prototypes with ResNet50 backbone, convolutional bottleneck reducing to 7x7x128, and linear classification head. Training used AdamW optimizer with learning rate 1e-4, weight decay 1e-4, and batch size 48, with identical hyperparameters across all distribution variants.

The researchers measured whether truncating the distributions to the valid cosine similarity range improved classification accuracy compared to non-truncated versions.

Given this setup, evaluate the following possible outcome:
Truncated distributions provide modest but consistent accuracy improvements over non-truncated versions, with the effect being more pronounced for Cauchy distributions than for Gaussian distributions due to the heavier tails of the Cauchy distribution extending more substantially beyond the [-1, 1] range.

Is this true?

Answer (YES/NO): NO